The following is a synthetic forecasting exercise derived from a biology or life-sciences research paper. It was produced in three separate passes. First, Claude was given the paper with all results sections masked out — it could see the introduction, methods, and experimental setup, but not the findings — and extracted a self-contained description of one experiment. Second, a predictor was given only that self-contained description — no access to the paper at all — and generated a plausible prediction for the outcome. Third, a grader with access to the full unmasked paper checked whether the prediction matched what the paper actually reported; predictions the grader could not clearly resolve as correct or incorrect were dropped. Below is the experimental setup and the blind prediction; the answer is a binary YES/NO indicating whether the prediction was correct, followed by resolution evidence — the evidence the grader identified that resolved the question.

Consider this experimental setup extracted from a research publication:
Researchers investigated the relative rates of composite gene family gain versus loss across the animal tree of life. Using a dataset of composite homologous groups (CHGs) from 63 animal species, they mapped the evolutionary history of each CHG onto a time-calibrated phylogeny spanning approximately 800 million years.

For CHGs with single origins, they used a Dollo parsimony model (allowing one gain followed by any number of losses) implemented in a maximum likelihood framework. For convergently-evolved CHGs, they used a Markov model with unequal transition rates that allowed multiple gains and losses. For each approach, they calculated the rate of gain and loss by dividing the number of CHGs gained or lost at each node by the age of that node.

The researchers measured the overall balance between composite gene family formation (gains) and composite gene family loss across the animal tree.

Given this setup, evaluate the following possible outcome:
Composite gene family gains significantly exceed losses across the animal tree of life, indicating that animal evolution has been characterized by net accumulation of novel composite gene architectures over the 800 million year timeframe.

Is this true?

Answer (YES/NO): NO